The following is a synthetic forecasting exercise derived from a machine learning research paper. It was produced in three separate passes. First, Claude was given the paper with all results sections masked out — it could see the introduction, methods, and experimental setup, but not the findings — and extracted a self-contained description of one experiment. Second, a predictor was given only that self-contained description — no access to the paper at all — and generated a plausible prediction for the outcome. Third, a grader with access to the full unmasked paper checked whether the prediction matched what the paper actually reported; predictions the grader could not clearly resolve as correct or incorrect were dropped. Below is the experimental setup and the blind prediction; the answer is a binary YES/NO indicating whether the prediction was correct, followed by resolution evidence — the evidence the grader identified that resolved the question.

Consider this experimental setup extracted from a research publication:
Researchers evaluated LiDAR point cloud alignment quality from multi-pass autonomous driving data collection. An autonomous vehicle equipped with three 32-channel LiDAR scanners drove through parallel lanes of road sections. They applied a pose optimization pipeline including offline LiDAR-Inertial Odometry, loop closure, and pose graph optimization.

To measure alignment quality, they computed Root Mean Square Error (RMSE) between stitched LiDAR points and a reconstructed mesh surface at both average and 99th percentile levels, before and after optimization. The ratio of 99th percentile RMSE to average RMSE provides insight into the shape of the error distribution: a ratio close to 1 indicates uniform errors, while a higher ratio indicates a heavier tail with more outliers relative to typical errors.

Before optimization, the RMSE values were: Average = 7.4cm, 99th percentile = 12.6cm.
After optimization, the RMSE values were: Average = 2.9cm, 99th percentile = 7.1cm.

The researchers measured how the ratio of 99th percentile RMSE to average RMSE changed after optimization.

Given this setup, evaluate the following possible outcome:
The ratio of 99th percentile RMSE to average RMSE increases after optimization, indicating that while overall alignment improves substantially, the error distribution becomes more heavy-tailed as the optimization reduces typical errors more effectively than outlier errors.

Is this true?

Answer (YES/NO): YES